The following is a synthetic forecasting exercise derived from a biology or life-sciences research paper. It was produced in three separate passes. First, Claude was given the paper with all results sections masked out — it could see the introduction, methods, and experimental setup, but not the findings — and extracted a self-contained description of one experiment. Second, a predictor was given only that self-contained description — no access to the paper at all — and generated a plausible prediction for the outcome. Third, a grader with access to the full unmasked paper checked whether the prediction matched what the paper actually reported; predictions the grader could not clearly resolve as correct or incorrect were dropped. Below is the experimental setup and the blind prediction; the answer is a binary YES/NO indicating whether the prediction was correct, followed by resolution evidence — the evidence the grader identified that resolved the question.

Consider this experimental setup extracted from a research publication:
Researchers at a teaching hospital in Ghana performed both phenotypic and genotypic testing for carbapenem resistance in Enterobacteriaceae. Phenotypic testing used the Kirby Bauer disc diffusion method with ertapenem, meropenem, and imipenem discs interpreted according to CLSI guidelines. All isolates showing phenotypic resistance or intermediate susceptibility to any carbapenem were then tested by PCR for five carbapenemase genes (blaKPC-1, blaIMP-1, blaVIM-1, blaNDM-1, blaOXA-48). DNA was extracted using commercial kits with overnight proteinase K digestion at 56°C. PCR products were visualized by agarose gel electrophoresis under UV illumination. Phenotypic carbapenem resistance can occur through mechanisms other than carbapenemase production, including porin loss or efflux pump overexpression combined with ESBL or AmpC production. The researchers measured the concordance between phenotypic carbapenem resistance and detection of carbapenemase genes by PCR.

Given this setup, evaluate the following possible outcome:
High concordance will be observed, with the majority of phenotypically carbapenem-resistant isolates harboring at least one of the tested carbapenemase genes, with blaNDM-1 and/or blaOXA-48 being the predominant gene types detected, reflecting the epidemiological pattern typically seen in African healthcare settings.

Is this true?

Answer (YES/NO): YES